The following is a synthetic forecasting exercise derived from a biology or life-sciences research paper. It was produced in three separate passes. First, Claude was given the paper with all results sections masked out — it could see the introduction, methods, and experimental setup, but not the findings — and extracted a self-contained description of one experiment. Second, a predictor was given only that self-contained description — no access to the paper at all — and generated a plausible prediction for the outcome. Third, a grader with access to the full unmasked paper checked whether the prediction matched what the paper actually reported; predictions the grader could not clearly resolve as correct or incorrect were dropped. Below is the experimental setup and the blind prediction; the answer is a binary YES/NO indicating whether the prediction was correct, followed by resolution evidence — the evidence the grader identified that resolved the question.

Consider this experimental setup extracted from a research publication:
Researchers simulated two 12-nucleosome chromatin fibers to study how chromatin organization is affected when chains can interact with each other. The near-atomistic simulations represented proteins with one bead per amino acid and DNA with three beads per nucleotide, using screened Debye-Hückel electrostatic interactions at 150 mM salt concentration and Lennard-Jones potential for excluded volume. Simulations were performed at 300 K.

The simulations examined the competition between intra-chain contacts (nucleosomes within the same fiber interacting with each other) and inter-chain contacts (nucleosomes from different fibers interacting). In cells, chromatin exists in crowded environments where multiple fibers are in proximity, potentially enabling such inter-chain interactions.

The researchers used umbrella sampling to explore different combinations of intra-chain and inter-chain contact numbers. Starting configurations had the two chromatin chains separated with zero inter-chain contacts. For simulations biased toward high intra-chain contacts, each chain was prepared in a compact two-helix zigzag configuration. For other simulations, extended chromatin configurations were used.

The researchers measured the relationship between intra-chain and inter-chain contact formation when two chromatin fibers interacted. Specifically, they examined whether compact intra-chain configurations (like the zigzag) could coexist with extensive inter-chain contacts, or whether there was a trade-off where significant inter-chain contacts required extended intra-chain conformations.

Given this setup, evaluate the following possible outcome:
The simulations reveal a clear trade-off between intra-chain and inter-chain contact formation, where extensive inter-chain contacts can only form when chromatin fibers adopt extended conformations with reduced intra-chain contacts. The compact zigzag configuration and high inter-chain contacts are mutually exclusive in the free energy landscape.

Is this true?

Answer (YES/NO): YES